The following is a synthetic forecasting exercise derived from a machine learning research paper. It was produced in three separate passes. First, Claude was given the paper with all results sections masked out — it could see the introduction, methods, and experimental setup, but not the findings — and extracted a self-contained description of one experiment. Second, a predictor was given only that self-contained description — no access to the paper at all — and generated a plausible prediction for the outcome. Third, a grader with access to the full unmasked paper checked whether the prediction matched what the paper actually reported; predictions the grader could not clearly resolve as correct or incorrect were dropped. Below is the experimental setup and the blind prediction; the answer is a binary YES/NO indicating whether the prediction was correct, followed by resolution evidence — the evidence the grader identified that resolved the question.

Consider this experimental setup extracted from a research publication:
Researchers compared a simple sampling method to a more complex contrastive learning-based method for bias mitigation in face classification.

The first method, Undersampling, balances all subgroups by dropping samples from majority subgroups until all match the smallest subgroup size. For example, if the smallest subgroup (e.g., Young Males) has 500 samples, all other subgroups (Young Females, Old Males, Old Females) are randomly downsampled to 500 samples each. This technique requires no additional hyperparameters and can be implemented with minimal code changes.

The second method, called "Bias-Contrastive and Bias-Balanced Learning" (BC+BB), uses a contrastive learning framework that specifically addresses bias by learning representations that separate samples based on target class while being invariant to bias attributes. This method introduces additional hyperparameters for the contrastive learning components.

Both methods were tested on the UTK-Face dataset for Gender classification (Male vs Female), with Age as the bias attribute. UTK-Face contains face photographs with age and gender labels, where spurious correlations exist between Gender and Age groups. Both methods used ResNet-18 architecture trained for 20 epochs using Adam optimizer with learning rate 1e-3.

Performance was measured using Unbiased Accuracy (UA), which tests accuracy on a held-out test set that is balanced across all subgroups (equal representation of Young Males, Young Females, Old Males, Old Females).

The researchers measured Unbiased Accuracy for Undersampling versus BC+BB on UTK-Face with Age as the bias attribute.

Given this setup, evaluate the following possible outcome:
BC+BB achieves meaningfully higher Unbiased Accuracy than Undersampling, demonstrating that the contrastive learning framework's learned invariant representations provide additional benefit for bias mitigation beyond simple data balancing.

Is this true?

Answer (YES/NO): YES